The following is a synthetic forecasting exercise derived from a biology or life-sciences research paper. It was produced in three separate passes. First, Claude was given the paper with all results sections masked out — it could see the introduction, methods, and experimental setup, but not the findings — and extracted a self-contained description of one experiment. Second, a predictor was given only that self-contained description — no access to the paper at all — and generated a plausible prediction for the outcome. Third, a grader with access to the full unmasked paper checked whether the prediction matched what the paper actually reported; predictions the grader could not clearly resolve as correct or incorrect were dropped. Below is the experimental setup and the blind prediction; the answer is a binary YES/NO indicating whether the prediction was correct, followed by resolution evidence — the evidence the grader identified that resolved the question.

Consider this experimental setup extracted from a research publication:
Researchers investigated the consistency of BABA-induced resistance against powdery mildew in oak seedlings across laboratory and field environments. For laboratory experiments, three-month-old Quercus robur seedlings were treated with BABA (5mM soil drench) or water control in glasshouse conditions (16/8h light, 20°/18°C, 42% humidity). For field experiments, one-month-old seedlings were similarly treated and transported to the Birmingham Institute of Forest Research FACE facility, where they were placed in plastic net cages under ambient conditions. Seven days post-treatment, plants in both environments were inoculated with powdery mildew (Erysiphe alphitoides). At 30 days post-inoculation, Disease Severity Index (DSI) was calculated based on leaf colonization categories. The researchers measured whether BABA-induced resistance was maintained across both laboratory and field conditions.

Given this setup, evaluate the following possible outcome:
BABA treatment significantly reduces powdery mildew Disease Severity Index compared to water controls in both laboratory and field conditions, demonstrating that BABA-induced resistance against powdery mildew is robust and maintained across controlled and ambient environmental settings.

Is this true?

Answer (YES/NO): YES